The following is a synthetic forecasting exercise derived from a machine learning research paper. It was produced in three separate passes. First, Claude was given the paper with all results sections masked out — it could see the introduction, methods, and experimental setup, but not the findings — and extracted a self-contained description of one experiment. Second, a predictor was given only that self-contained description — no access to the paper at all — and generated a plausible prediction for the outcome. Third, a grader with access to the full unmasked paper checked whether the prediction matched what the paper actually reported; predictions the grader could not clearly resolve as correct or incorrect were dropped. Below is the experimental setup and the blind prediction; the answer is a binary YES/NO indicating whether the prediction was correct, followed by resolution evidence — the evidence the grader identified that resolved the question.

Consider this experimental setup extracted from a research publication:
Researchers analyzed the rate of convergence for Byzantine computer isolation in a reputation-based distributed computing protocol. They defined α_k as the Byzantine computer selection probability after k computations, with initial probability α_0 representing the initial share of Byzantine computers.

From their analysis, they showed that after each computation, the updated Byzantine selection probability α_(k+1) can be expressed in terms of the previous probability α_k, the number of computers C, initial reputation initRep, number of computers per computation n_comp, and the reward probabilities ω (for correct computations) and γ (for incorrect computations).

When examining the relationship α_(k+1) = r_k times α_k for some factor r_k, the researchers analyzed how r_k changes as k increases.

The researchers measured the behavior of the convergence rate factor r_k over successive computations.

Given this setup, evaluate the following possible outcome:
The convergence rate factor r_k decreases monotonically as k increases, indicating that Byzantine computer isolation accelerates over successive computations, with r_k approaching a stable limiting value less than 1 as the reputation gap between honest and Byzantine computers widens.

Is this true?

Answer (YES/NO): YES